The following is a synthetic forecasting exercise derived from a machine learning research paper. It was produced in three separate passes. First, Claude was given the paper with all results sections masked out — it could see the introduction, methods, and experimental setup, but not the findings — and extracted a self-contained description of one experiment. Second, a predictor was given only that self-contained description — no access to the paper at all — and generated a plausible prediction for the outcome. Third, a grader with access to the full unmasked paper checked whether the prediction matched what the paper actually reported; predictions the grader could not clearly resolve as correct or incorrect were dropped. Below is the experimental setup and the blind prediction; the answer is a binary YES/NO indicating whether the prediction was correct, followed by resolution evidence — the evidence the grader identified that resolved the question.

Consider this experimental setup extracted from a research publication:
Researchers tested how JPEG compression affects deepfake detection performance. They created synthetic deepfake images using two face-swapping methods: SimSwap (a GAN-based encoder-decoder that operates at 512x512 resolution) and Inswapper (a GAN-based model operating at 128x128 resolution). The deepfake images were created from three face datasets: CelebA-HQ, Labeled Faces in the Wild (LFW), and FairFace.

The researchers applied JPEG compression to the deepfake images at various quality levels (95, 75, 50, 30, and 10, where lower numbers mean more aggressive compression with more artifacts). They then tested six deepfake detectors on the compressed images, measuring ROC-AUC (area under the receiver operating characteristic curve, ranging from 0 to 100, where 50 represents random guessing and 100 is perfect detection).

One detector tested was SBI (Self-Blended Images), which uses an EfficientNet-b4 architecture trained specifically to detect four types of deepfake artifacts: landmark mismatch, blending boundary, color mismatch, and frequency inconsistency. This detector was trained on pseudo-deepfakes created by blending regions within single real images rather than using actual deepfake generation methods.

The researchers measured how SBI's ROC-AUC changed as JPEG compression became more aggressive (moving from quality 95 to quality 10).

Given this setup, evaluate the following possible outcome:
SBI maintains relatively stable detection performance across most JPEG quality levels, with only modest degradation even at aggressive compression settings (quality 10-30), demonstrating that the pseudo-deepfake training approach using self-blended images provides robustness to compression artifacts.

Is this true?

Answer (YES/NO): NO